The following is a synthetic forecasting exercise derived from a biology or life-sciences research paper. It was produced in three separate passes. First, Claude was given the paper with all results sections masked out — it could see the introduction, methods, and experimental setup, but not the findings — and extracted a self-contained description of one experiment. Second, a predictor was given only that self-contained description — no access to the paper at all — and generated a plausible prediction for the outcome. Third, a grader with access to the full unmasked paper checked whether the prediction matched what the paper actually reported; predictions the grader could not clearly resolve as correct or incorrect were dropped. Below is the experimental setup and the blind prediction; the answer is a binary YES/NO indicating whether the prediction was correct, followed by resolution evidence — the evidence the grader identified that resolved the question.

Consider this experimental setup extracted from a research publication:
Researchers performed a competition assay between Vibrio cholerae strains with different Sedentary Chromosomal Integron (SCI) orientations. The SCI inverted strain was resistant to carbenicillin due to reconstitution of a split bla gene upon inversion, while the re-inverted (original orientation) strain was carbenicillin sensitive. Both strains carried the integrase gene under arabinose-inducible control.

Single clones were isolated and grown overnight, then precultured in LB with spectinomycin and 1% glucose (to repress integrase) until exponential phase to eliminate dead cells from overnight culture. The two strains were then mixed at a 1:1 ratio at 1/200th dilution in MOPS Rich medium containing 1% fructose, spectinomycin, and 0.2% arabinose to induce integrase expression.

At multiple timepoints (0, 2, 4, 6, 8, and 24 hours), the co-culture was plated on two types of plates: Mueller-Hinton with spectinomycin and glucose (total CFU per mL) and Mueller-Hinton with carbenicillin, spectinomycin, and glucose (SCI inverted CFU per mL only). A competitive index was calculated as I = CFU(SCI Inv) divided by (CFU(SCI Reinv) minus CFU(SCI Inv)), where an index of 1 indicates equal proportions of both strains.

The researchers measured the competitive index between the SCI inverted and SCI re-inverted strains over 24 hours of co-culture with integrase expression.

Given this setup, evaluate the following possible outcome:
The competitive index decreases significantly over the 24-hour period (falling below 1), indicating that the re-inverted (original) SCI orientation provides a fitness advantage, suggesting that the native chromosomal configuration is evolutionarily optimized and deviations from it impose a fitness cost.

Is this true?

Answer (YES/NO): YES